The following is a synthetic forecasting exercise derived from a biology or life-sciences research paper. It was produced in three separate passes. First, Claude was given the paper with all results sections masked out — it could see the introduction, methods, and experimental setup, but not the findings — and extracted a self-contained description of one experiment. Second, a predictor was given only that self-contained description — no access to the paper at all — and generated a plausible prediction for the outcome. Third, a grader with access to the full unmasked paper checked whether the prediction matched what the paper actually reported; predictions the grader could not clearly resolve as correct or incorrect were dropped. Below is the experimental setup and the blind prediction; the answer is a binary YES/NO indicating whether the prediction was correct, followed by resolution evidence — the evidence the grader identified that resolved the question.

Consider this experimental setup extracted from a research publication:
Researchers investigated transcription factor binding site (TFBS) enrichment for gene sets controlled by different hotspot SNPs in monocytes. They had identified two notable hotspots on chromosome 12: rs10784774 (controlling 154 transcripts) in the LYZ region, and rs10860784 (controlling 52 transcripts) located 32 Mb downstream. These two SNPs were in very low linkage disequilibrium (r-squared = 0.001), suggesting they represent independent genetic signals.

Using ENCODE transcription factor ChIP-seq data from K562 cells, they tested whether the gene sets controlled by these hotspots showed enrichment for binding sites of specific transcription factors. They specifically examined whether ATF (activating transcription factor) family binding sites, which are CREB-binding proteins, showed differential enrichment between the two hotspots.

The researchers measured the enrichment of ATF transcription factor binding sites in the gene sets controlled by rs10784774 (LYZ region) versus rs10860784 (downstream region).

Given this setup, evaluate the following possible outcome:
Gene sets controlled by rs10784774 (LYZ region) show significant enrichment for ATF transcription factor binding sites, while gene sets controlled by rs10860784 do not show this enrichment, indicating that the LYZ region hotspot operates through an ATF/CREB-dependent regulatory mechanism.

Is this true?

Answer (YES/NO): YES